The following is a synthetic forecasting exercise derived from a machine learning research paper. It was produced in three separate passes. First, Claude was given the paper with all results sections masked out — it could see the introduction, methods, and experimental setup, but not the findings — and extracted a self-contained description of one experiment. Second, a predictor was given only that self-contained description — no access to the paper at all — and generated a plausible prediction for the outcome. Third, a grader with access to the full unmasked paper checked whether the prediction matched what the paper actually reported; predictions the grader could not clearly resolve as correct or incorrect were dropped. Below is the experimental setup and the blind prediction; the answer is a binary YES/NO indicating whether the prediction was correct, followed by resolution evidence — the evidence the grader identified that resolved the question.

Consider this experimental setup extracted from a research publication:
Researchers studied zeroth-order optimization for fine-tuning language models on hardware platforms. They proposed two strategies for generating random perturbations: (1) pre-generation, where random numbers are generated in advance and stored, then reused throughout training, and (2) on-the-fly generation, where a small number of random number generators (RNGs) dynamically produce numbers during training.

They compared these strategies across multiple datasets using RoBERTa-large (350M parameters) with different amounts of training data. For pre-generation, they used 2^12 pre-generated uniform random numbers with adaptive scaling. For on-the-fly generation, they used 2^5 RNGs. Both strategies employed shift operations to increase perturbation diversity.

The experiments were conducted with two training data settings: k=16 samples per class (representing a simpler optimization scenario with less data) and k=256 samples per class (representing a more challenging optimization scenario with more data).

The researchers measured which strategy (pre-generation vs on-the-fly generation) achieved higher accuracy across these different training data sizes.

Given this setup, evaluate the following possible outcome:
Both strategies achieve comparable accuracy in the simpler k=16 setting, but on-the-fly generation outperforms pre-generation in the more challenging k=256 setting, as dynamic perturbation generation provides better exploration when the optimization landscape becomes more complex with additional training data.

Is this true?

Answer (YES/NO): NO